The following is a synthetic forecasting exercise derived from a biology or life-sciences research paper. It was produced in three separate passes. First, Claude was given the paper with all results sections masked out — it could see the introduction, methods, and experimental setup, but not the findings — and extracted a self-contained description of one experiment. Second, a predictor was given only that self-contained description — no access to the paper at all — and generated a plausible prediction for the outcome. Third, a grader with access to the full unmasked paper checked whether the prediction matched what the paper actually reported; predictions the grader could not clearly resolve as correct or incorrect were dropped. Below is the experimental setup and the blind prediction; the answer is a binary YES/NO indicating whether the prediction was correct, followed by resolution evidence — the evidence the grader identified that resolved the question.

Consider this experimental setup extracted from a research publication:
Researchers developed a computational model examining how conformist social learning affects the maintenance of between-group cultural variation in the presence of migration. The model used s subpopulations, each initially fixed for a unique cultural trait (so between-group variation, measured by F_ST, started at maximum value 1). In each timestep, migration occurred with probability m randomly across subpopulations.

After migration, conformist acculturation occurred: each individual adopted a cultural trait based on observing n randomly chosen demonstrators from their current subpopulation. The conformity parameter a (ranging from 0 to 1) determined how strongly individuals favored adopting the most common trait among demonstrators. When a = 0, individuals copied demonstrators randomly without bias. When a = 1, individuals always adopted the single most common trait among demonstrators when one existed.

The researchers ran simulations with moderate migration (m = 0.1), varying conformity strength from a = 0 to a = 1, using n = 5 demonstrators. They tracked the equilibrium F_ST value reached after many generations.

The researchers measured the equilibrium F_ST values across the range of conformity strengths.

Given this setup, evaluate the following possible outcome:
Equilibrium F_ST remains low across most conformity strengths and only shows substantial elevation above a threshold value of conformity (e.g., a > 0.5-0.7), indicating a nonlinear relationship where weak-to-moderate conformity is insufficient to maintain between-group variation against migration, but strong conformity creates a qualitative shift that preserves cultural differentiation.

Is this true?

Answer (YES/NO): NO